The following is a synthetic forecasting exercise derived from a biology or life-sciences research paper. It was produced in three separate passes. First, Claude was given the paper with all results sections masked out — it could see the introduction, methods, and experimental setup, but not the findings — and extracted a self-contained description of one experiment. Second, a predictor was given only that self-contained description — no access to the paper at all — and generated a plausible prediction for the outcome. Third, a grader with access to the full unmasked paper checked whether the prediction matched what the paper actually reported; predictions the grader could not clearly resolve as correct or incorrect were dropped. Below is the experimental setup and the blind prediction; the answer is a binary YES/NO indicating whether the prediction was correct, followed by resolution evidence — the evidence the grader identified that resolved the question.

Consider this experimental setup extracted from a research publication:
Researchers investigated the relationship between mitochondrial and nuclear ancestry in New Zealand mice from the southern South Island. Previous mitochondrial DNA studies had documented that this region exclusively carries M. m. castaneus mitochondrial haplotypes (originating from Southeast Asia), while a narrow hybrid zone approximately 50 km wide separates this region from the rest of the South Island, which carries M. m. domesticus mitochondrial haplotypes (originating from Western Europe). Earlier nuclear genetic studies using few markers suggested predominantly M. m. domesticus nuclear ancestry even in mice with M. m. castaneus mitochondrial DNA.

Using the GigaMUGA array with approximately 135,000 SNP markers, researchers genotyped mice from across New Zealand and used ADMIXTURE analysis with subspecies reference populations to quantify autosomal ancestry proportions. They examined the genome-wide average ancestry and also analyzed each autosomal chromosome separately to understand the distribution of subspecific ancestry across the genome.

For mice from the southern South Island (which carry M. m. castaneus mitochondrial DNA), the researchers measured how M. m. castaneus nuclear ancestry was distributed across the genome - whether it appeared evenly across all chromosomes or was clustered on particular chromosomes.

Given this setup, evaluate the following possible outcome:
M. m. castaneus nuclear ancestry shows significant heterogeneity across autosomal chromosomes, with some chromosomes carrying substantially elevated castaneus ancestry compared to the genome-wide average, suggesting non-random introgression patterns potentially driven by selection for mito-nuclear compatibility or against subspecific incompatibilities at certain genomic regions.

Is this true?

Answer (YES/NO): NO